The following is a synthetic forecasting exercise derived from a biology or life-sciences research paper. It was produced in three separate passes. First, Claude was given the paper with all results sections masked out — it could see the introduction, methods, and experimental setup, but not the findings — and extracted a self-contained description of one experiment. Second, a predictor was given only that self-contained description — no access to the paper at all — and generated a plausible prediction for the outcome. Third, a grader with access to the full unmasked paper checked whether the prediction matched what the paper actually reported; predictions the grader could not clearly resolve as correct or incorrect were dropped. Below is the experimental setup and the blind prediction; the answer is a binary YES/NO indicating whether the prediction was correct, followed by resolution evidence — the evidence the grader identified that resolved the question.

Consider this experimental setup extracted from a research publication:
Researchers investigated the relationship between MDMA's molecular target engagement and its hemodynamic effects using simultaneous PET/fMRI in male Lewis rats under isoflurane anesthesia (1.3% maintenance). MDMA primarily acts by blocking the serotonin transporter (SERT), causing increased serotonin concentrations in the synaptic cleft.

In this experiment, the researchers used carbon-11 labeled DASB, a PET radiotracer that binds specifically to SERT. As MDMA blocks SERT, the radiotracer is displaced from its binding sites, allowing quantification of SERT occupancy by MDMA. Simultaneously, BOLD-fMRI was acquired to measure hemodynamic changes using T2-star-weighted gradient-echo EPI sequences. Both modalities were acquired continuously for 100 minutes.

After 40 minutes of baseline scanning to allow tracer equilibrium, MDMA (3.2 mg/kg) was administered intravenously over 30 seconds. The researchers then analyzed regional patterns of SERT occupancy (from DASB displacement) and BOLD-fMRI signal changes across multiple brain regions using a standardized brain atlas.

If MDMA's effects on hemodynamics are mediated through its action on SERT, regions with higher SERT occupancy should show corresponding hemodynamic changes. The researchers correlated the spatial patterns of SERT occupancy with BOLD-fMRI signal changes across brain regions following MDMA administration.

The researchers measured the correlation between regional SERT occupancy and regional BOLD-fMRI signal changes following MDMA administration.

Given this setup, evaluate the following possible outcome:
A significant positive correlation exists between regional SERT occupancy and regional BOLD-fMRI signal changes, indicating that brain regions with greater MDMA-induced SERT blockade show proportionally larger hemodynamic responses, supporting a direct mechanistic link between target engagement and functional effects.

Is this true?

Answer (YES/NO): YES